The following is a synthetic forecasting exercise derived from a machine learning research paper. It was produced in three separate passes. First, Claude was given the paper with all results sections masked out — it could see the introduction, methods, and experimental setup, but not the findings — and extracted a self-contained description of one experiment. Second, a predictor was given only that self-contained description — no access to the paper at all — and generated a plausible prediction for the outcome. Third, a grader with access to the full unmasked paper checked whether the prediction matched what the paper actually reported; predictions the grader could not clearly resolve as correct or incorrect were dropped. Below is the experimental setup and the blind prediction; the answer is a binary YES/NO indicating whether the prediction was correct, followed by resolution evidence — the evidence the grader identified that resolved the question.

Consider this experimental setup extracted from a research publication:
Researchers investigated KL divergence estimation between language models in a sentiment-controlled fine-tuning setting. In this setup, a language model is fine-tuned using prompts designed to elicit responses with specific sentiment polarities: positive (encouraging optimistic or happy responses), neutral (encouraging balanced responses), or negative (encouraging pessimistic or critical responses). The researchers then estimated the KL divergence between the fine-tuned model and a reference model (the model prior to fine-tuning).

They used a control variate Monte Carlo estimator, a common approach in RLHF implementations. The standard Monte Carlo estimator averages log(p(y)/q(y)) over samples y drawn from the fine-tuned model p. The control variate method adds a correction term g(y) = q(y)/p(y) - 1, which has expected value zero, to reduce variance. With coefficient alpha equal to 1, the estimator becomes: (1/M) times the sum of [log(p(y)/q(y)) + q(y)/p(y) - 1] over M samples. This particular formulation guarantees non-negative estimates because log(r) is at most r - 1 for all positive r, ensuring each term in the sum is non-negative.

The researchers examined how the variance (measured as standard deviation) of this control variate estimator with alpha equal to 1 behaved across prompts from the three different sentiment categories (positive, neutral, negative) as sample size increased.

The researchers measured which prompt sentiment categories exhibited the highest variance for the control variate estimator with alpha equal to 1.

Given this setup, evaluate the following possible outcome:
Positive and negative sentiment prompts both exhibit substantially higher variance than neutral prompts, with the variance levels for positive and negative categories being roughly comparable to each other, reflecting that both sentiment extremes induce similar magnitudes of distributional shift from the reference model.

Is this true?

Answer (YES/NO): NO